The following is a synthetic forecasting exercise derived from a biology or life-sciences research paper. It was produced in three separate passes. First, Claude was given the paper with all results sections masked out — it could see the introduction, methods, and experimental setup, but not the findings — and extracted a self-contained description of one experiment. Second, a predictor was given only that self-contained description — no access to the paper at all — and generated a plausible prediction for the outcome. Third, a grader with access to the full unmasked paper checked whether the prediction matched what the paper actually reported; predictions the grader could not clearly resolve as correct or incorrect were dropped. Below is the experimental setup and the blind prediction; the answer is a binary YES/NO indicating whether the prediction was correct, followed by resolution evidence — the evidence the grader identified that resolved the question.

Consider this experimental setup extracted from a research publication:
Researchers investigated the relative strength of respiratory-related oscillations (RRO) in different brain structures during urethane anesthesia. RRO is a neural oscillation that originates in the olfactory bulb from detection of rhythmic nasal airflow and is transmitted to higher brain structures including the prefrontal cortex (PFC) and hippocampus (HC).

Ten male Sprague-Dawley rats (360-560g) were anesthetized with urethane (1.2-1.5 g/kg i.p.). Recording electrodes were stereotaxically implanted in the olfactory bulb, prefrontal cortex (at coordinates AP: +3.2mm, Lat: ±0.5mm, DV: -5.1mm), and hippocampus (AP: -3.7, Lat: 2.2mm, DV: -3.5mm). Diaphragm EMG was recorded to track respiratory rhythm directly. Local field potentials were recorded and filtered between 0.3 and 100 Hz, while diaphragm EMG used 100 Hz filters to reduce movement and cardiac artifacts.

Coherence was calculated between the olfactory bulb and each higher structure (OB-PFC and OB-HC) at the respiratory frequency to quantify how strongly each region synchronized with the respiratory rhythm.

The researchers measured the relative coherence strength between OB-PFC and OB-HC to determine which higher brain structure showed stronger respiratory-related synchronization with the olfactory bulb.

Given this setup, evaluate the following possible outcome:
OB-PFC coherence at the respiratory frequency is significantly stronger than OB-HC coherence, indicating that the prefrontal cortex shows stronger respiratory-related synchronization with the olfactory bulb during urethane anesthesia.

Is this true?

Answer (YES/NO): YES